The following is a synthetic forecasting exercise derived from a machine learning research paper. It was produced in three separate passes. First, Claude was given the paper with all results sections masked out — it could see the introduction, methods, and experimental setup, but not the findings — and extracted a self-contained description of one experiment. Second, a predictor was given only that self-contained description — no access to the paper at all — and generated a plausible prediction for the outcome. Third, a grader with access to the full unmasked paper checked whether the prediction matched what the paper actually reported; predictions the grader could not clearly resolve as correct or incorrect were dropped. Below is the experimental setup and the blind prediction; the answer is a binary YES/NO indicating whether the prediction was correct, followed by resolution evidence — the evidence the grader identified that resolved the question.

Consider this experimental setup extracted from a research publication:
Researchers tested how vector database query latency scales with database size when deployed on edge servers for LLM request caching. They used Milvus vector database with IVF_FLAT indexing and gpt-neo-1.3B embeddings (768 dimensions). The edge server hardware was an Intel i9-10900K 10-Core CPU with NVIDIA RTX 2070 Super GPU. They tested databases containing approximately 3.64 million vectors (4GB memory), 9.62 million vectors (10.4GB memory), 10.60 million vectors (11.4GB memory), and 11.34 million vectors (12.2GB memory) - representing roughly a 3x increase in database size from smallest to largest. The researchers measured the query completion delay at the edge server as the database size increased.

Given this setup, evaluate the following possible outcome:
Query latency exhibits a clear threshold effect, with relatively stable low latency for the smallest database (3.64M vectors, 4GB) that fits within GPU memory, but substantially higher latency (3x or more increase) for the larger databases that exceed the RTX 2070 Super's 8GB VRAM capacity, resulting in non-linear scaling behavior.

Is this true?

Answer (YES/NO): NO